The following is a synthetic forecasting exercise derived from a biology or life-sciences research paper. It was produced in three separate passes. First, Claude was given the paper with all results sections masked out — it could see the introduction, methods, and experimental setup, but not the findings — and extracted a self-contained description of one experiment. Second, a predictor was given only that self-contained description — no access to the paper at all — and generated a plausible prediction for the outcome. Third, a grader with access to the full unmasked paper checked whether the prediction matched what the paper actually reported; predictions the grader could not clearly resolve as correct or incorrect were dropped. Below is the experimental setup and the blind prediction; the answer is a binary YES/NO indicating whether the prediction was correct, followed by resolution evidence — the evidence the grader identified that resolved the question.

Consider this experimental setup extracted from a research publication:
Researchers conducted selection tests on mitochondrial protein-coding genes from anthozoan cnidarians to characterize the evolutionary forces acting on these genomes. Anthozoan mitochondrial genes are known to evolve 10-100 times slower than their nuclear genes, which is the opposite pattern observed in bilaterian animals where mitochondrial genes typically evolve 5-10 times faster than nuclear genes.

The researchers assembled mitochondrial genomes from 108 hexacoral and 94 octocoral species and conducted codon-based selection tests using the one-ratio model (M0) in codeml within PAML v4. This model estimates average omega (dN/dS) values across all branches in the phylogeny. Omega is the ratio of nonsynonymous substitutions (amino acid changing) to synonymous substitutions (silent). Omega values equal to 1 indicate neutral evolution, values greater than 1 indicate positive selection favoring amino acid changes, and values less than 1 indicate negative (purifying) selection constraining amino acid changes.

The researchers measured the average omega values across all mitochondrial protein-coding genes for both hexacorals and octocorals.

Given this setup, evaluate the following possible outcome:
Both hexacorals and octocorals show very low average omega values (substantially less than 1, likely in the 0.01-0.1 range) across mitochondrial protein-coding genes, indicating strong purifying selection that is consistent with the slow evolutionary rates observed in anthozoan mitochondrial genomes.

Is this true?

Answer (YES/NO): NO